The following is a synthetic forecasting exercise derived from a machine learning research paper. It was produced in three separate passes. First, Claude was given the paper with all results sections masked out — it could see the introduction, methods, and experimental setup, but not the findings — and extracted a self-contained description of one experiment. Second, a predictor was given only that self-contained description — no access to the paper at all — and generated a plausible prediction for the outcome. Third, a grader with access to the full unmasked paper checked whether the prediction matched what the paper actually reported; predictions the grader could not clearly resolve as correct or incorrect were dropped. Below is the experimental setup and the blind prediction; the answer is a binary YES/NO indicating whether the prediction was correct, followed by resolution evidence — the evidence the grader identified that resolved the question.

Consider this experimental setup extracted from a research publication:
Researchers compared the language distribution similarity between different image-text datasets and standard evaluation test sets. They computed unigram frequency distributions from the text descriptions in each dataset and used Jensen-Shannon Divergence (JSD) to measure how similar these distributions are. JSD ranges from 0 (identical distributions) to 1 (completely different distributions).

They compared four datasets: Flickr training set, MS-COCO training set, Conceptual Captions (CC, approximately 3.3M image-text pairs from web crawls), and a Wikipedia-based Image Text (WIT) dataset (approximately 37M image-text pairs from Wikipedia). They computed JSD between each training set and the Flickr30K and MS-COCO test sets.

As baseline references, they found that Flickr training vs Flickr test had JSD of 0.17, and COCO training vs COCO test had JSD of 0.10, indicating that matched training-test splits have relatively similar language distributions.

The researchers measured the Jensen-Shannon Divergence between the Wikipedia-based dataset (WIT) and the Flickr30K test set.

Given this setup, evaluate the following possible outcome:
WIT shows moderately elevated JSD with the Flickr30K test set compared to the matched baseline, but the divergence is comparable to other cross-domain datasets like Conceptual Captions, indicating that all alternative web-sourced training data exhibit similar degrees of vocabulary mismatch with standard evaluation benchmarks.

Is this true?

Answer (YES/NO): NO